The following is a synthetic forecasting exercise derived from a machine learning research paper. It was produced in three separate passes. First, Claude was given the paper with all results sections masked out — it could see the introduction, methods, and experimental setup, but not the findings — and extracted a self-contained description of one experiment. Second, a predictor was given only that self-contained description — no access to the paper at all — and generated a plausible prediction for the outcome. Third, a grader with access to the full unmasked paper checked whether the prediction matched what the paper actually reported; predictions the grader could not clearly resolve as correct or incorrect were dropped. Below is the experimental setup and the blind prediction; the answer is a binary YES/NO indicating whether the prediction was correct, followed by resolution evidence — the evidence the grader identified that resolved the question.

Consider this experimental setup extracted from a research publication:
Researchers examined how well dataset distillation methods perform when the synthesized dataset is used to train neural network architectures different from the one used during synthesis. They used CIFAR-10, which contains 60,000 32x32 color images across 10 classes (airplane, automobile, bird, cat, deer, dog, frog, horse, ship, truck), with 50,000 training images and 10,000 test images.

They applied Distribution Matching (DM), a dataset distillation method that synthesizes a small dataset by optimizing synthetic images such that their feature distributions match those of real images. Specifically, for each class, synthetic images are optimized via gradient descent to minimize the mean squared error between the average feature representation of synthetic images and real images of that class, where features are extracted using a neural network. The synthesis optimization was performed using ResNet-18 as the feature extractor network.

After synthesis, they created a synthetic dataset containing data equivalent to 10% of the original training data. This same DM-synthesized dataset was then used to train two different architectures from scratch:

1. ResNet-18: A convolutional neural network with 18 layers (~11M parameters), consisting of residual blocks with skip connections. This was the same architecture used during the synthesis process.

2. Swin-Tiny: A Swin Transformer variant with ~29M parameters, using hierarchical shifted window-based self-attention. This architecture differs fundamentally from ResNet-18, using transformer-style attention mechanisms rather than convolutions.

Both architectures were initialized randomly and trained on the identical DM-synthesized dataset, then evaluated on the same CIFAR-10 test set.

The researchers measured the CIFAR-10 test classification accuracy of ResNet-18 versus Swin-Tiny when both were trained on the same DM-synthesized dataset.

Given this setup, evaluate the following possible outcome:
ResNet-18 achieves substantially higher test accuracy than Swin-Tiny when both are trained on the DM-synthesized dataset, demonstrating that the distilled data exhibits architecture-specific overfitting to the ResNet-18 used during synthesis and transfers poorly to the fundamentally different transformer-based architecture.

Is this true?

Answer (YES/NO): YES